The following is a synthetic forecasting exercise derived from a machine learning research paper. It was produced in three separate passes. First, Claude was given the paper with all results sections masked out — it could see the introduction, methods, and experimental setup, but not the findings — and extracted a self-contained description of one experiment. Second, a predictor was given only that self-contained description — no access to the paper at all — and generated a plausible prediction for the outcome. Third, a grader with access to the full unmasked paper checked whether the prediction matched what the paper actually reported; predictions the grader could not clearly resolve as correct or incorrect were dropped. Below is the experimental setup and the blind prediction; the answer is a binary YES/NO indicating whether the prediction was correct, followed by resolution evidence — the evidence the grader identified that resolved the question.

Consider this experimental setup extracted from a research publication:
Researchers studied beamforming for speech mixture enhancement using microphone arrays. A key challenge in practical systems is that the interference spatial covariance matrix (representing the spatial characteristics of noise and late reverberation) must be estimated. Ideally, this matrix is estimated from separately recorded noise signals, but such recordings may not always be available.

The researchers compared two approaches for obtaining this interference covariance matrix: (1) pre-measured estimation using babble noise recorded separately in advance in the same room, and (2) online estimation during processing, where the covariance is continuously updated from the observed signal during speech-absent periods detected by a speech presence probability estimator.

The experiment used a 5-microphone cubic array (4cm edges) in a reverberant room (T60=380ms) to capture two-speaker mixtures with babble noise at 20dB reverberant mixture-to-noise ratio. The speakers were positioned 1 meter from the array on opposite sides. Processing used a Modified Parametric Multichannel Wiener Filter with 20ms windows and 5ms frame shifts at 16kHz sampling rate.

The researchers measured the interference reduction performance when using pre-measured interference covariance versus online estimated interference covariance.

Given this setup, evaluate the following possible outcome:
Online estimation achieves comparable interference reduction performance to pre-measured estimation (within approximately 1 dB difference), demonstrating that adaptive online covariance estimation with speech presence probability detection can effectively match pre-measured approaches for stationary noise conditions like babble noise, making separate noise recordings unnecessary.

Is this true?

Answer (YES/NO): YES